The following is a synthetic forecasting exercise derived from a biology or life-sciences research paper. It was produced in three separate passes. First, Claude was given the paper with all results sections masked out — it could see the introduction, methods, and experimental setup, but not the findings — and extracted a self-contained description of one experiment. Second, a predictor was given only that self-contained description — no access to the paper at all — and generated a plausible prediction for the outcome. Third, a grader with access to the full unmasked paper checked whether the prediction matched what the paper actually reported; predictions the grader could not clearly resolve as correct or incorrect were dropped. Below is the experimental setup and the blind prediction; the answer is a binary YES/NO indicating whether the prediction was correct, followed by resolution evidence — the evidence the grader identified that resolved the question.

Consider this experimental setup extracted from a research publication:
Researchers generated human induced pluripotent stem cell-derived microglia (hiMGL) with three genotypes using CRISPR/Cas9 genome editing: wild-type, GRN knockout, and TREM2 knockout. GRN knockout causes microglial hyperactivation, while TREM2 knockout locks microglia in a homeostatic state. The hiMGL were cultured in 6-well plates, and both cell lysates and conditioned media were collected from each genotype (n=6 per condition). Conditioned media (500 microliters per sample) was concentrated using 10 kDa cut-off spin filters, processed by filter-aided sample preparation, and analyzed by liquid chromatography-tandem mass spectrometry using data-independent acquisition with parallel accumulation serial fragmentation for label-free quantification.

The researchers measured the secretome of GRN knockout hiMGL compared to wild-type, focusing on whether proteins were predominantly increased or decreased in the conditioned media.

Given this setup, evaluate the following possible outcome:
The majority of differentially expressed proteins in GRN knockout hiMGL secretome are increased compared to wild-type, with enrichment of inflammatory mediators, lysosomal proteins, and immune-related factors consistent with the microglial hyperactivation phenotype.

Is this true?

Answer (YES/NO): YES